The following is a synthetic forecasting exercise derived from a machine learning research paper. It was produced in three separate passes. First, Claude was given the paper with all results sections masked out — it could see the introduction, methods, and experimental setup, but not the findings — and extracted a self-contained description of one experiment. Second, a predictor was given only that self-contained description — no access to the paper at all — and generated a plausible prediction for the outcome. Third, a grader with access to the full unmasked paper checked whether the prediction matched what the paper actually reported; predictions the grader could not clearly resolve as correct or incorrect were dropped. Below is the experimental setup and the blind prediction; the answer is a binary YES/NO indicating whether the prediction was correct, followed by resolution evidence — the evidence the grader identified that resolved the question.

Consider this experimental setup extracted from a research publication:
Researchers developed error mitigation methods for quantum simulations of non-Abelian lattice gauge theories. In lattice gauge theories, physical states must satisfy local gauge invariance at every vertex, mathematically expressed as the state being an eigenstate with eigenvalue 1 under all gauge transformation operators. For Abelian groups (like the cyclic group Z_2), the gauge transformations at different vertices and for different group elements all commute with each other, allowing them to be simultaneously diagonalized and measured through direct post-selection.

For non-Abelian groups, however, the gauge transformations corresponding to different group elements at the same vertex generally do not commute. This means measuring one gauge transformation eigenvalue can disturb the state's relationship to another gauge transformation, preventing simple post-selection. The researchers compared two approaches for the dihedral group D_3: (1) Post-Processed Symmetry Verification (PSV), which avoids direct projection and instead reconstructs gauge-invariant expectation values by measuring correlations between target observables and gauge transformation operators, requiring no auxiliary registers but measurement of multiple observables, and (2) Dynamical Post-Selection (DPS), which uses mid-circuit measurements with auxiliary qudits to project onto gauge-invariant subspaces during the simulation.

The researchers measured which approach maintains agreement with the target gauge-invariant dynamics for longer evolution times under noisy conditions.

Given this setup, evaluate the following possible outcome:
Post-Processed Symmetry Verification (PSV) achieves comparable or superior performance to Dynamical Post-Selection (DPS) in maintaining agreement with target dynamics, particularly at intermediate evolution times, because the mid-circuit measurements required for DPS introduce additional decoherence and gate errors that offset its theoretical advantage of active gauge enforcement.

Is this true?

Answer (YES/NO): NO